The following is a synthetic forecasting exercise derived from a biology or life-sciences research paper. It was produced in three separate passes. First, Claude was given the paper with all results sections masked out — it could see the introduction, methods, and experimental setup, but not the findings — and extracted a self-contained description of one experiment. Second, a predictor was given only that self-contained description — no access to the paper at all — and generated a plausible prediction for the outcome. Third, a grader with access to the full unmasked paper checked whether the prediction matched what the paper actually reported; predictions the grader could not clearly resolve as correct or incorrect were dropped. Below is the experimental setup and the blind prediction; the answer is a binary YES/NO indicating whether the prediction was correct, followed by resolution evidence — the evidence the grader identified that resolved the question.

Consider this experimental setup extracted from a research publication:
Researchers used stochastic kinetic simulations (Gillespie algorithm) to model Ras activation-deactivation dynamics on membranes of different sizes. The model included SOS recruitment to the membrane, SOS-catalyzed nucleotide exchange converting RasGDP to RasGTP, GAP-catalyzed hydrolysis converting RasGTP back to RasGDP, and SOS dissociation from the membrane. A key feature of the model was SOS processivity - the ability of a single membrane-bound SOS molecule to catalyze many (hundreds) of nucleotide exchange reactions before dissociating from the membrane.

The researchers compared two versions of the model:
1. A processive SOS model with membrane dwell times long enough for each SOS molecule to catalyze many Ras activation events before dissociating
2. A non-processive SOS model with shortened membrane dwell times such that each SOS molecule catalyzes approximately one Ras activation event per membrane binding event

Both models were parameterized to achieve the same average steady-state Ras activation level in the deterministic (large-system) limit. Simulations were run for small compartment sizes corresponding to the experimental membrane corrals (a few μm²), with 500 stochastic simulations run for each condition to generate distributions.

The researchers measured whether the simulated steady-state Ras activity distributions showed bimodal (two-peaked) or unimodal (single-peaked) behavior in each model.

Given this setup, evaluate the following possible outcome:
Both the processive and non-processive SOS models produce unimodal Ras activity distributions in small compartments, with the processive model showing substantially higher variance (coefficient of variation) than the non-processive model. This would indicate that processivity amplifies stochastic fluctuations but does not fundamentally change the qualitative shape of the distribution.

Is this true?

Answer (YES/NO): NO